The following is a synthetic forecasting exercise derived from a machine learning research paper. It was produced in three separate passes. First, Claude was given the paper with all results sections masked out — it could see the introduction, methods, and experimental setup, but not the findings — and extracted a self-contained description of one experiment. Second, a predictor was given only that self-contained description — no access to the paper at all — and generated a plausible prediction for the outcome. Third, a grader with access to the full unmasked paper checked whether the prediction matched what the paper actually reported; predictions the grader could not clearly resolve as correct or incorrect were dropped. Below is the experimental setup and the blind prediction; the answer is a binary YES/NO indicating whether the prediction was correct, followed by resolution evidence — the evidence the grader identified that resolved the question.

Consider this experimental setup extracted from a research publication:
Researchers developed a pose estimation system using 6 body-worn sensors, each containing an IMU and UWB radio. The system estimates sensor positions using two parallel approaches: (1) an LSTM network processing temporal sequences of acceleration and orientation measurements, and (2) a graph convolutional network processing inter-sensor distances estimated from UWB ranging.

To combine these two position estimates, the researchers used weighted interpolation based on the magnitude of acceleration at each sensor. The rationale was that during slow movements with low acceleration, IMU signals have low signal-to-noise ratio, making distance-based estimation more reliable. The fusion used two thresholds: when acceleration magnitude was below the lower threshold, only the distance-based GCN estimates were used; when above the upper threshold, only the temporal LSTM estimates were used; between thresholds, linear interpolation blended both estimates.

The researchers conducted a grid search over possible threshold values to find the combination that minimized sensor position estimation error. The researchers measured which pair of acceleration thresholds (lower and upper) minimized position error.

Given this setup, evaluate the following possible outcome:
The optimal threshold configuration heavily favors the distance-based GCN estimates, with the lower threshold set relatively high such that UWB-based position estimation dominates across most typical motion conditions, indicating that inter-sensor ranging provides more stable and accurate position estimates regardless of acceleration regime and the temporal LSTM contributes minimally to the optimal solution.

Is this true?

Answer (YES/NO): NO